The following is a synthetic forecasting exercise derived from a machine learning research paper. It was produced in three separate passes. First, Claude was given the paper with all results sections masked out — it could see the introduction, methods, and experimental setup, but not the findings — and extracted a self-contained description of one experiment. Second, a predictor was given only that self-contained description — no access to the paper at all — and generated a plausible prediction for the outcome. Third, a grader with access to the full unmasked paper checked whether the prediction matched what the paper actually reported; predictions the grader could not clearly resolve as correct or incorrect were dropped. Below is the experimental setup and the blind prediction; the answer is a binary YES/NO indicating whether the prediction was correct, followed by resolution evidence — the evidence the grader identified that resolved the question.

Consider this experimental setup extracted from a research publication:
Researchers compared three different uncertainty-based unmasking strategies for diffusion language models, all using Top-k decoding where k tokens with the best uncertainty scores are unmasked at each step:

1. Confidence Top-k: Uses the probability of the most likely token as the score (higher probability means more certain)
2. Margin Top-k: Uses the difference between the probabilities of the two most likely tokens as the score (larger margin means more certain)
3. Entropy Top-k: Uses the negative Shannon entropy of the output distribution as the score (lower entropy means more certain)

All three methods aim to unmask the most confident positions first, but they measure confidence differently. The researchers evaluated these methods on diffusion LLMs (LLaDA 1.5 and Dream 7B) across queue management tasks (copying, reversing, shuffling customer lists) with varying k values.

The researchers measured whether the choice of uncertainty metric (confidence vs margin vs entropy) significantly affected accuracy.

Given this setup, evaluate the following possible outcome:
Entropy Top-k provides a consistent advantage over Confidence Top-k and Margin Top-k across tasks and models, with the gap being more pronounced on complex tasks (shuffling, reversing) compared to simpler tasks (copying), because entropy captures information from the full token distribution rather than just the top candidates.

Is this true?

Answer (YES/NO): NO